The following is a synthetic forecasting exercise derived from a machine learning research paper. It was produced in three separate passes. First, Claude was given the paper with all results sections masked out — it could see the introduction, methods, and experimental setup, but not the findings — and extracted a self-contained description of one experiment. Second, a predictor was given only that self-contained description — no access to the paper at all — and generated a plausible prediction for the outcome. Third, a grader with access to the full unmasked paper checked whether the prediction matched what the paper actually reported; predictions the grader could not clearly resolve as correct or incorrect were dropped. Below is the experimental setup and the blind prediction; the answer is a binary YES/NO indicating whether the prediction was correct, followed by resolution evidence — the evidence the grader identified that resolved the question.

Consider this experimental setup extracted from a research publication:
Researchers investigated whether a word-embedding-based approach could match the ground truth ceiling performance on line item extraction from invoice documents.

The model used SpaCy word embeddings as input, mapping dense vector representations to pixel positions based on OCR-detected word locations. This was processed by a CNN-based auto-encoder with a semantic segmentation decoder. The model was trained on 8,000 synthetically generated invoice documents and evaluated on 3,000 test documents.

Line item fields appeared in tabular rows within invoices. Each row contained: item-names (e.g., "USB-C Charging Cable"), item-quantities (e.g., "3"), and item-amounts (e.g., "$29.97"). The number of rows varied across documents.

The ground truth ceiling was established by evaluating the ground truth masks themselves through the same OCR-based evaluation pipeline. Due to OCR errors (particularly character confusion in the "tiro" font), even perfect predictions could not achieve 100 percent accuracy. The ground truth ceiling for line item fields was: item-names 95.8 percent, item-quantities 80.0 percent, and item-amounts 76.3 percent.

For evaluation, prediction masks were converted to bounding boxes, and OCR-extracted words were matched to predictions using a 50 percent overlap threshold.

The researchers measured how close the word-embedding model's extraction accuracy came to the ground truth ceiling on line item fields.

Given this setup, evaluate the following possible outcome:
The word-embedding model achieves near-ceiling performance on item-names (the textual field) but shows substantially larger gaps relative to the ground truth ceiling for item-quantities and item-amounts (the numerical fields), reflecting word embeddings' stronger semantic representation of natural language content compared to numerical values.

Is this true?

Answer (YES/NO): NO